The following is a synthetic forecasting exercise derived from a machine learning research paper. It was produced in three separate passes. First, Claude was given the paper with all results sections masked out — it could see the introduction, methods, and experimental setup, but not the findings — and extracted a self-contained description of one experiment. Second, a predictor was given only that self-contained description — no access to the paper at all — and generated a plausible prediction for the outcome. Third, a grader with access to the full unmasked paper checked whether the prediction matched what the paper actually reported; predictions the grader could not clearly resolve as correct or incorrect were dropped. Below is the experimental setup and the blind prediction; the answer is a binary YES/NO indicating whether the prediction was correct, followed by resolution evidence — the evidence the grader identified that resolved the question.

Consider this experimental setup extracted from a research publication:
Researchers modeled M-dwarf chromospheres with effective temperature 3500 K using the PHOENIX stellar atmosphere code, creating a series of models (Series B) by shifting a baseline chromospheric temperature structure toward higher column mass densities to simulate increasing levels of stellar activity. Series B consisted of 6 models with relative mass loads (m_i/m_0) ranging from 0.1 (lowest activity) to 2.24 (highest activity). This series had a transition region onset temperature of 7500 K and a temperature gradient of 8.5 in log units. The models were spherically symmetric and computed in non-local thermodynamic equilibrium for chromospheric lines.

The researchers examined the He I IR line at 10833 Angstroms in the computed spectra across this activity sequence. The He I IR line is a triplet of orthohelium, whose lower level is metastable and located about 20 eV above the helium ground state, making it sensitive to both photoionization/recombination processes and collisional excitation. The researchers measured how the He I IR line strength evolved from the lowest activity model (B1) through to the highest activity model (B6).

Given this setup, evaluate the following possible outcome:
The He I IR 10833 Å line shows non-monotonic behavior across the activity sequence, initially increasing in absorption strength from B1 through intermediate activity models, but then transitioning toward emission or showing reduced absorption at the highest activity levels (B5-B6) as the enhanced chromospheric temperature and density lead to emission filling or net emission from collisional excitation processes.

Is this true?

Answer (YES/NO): YES